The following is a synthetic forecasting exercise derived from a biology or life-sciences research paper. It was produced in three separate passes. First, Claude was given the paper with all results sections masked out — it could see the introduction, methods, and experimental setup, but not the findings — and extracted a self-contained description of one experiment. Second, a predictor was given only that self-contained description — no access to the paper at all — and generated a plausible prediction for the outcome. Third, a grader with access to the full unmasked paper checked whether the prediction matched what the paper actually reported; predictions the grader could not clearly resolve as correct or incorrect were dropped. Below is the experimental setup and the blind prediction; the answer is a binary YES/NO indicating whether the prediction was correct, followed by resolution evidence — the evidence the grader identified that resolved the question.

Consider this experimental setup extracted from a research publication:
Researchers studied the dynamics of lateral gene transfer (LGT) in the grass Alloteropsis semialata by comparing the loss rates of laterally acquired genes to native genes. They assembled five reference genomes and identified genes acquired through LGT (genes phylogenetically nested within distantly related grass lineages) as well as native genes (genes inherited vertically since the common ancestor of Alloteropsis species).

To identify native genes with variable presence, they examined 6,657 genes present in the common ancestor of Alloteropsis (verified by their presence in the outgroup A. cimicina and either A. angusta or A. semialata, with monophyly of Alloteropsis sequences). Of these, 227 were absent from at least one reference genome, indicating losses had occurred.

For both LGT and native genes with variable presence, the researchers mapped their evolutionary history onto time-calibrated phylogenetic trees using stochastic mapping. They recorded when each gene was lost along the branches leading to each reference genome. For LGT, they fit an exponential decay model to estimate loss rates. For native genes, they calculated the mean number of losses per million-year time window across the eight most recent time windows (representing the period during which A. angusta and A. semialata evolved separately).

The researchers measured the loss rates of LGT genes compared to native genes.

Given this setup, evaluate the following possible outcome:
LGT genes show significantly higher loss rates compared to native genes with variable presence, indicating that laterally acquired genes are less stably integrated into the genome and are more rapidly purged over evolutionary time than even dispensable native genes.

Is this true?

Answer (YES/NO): YES